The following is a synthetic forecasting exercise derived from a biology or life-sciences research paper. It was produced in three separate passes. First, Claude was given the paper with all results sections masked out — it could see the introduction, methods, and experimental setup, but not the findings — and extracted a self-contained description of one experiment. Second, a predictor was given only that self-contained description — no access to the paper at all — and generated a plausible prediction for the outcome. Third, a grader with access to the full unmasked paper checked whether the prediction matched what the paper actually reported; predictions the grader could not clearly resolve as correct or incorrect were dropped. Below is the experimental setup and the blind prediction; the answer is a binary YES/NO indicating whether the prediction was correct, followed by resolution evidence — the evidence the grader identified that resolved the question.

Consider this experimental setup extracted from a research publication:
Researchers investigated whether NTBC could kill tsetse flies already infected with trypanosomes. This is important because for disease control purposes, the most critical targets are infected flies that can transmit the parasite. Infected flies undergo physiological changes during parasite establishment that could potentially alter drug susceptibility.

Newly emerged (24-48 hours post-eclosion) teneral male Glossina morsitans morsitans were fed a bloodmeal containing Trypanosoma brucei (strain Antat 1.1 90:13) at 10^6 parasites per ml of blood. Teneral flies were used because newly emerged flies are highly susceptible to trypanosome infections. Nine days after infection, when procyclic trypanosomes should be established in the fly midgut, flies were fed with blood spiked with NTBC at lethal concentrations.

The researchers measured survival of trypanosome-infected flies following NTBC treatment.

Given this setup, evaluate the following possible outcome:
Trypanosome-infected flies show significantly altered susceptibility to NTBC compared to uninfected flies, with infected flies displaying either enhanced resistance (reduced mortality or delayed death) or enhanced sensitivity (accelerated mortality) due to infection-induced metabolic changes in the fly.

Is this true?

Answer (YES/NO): NO